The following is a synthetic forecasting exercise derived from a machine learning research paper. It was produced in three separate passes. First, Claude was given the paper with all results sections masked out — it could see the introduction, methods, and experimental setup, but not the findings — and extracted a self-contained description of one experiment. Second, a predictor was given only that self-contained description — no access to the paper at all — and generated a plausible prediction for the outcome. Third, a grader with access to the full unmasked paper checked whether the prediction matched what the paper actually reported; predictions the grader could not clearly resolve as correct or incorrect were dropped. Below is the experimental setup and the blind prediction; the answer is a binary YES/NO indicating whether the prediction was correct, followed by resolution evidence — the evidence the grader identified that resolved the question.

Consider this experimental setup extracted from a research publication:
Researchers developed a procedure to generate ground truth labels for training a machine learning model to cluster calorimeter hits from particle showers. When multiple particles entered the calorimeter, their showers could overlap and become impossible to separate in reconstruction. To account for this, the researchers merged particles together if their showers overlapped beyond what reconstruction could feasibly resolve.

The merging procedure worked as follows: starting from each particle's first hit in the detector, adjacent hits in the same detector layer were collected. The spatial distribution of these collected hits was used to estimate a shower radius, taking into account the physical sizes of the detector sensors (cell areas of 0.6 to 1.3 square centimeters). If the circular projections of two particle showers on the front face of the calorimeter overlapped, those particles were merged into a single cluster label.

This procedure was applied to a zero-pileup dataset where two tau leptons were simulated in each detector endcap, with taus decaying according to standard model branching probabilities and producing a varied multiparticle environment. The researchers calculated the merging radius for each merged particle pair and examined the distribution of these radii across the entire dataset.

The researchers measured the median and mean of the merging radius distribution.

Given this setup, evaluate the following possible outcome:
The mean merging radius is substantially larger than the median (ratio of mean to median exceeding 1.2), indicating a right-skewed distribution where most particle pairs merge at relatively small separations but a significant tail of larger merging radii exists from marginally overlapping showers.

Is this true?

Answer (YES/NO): YES